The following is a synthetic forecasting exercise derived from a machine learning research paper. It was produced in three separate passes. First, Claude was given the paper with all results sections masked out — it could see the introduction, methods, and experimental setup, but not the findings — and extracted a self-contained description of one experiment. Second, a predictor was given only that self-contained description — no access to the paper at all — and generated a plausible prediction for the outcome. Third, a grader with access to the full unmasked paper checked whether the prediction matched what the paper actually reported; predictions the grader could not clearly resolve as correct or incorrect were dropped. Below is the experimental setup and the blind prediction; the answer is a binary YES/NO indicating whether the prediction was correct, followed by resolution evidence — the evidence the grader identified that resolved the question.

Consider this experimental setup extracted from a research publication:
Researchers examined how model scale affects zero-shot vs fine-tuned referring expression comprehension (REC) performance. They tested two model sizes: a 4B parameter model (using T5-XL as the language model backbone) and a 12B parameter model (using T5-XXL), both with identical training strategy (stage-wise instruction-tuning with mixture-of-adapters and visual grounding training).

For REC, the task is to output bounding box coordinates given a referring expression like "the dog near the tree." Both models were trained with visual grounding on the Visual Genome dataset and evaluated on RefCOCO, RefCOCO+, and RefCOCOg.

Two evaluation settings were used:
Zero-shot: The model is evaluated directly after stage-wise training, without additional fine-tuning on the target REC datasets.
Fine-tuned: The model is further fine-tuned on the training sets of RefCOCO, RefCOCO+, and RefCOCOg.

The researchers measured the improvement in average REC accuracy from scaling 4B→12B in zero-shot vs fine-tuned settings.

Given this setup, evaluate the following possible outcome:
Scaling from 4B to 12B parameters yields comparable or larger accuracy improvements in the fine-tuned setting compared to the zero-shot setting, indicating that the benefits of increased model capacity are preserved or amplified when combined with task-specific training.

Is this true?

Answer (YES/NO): NO